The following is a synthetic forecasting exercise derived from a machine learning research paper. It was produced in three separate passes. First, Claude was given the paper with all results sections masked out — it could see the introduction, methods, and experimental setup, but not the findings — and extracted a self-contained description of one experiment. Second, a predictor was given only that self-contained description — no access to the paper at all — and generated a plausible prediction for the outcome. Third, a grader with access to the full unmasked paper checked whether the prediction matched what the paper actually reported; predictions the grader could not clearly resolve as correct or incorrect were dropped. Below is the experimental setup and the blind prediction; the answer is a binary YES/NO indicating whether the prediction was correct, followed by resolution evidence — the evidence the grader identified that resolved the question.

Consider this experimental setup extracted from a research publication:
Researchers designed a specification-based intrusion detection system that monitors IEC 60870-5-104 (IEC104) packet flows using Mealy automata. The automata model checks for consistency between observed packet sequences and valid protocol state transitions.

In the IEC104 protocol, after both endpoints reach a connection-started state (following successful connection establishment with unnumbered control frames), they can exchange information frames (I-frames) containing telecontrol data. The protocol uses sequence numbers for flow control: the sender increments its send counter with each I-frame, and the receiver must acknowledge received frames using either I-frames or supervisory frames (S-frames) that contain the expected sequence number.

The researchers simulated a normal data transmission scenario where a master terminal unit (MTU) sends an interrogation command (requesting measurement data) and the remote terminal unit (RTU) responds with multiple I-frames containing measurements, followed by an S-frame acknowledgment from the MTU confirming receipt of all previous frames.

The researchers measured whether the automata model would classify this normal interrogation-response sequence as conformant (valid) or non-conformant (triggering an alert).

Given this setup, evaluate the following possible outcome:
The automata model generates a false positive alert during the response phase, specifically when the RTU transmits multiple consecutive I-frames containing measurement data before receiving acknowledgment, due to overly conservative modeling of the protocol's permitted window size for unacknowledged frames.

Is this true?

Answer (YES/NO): NO